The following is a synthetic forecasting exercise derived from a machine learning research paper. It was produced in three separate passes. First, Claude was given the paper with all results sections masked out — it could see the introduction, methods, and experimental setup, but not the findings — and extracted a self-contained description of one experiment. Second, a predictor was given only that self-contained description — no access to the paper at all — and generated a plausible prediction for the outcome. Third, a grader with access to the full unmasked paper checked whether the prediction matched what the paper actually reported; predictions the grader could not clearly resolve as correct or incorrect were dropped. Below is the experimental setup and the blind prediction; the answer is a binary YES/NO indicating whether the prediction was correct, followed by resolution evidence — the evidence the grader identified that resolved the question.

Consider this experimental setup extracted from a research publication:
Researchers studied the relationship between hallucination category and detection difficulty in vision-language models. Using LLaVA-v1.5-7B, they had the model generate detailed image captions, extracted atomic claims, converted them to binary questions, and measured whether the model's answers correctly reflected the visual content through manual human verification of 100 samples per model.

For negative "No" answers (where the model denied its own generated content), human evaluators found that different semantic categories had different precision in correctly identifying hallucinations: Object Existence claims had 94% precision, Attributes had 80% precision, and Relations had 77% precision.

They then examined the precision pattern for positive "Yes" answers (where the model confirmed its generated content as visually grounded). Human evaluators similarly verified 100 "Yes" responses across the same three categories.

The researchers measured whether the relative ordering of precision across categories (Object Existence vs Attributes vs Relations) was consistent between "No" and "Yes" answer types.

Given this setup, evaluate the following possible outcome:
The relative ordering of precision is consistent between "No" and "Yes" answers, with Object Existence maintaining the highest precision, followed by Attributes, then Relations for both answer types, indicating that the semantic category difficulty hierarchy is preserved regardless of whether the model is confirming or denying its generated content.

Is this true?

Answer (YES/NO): YES